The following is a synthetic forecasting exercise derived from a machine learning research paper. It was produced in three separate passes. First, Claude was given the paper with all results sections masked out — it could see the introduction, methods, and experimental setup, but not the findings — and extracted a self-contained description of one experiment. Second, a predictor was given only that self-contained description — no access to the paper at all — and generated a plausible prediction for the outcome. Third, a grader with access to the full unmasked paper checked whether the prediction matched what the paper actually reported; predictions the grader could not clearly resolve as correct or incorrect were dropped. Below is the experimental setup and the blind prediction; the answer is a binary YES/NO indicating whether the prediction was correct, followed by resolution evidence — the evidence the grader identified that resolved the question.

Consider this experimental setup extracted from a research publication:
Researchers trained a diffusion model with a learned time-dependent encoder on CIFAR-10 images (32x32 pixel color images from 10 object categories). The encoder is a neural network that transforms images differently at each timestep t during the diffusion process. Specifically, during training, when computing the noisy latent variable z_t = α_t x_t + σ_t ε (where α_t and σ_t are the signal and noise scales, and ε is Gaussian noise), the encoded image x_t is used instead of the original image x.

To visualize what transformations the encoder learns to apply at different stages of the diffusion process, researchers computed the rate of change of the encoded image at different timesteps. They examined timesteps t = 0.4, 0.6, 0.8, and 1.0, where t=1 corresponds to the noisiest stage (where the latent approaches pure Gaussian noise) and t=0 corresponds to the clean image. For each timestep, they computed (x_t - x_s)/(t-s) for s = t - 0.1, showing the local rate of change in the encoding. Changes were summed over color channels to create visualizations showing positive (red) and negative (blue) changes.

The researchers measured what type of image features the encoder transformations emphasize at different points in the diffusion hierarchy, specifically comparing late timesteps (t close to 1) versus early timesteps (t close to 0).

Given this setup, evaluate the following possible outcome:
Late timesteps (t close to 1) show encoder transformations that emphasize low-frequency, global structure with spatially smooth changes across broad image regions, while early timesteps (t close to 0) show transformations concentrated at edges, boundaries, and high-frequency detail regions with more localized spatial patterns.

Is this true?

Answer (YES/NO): YES